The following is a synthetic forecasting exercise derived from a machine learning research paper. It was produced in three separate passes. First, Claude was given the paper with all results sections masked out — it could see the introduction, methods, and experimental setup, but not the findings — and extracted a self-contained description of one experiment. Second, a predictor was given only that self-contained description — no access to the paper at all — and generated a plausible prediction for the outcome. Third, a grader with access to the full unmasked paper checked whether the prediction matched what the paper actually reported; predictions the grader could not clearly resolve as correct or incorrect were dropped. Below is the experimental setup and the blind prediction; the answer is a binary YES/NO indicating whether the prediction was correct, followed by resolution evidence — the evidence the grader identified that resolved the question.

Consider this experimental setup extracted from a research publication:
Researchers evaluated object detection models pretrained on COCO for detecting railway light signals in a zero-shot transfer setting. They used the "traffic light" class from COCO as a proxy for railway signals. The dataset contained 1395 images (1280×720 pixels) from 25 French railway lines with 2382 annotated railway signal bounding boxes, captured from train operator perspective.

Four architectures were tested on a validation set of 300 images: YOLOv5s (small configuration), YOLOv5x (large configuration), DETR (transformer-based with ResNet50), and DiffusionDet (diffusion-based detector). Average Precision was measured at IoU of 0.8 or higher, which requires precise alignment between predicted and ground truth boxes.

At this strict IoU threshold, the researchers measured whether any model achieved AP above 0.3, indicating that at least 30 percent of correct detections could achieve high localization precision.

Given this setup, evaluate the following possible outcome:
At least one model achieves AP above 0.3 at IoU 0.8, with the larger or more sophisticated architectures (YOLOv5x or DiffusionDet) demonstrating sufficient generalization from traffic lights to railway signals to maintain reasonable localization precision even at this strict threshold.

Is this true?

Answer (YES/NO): YES